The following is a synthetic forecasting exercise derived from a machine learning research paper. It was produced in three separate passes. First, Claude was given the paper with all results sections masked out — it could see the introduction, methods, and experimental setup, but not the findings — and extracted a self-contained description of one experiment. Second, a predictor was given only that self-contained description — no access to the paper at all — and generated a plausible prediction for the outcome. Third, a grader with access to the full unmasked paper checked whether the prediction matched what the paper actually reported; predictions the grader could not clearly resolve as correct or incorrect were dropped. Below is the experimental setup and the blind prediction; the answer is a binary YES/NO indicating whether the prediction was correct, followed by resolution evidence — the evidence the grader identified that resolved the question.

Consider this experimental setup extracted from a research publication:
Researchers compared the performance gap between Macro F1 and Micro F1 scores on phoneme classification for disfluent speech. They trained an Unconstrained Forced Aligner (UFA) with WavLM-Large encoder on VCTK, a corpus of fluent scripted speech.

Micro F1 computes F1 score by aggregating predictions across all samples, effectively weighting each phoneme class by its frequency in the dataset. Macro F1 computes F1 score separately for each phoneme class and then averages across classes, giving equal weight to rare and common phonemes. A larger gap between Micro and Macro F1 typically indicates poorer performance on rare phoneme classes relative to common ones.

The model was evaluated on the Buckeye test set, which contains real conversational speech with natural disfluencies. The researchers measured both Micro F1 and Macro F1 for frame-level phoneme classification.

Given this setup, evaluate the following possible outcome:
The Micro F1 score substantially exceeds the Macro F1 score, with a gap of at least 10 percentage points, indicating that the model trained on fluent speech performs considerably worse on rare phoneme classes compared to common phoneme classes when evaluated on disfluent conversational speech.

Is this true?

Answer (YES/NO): YES